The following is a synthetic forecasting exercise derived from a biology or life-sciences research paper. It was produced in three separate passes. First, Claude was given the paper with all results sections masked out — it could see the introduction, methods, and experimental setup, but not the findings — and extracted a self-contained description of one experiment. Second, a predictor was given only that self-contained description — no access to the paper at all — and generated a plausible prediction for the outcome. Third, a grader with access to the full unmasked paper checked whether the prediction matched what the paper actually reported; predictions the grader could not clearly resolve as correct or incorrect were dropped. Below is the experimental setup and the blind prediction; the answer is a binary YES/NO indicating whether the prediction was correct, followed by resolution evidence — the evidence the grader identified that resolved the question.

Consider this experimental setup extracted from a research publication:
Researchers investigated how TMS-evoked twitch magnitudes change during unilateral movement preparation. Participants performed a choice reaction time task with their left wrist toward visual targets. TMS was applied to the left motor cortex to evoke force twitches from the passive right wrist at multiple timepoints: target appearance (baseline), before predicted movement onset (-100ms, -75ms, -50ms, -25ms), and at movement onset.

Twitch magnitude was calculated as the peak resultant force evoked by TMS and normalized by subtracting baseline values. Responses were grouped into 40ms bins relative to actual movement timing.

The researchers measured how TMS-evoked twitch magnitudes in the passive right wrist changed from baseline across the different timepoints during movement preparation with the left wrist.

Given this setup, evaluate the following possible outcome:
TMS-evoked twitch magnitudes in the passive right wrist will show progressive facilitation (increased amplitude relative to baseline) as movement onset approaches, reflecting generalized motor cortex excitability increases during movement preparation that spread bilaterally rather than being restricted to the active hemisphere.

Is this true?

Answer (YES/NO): NO